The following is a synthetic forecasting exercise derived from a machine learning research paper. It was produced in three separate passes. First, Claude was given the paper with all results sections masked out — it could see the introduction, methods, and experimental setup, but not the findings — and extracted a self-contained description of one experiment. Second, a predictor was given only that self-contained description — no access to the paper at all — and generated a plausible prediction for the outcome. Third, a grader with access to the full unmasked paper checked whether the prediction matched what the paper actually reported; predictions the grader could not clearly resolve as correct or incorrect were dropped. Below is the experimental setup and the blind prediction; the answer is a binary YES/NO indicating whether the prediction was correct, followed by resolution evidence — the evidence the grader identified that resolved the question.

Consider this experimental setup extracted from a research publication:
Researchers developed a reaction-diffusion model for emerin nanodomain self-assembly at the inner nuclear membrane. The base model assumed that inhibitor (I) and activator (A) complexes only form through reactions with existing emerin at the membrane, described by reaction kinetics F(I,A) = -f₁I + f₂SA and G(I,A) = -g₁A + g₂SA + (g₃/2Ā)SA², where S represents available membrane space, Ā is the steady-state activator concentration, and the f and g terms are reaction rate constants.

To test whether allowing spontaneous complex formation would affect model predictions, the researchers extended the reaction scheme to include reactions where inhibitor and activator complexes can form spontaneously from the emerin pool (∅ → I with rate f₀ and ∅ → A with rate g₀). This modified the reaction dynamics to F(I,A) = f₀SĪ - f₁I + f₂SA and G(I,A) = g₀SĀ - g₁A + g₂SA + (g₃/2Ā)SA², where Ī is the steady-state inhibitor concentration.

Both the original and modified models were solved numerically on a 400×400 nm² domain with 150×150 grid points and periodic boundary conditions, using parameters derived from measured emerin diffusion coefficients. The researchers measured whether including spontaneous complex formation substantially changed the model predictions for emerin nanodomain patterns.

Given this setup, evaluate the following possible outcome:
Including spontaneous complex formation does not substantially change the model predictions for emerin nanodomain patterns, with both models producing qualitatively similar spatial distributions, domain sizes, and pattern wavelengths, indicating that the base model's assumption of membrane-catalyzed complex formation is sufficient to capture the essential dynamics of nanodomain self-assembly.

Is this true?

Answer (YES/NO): YES